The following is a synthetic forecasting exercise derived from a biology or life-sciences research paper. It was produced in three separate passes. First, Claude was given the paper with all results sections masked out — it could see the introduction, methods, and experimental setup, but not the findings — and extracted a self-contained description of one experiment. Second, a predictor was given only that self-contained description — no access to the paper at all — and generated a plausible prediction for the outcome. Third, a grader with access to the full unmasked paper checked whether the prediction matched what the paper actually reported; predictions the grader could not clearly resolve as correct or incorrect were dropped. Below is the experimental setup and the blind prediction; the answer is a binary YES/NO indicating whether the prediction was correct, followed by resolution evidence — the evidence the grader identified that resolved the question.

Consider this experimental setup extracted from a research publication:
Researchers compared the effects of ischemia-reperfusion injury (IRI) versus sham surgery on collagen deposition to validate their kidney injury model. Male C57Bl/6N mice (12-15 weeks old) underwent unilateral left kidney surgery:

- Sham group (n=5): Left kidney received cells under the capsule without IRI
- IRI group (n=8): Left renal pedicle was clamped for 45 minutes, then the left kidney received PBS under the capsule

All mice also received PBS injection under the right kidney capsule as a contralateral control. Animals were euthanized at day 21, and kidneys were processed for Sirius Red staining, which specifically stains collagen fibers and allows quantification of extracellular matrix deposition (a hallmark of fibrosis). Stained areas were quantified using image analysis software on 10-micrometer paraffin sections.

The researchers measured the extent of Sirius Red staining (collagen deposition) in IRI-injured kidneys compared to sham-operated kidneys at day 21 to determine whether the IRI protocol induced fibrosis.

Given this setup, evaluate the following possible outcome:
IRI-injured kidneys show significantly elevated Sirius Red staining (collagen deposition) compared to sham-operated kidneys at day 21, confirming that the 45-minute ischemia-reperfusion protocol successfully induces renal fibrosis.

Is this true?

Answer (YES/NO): YES